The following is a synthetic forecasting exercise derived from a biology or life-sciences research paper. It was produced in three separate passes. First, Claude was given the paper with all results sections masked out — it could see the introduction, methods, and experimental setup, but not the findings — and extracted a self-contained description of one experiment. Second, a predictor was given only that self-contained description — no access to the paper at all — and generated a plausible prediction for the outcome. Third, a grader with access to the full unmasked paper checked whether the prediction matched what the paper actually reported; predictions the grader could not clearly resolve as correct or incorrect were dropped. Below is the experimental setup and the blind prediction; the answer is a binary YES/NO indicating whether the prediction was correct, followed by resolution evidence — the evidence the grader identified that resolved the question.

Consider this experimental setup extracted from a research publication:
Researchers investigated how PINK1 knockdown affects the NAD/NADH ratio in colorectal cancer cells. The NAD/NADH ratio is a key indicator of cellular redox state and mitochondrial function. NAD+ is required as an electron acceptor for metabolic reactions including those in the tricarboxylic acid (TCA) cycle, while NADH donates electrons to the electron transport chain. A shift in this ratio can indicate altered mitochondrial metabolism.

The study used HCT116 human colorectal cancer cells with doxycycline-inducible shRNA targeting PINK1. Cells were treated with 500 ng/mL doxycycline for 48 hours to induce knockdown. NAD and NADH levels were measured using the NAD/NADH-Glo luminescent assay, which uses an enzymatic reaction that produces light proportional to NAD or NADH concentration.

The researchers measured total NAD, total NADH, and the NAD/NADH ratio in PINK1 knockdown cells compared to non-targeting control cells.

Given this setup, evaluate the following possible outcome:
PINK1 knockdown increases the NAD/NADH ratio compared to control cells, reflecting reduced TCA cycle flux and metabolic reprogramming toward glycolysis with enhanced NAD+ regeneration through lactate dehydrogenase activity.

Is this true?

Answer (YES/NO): NO